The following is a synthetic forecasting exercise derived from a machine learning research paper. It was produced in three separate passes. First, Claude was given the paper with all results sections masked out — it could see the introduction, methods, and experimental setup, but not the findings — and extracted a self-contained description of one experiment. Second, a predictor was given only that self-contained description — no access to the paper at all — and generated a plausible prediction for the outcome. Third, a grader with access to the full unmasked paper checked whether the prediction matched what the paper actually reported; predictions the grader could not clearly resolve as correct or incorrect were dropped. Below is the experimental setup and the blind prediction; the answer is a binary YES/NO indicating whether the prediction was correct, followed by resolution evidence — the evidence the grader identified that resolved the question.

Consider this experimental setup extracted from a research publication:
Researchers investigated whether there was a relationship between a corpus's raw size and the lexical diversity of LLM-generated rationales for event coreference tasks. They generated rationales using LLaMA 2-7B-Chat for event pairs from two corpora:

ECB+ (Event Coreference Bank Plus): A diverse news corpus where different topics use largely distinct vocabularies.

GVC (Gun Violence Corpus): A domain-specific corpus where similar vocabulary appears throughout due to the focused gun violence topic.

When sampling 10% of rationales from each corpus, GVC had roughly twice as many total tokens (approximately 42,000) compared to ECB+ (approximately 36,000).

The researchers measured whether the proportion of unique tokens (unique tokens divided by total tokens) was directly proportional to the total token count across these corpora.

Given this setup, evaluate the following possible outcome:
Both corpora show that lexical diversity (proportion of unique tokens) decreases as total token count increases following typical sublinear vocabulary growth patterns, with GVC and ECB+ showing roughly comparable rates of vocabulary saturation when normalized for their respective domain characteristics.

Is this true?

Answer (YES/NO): NO